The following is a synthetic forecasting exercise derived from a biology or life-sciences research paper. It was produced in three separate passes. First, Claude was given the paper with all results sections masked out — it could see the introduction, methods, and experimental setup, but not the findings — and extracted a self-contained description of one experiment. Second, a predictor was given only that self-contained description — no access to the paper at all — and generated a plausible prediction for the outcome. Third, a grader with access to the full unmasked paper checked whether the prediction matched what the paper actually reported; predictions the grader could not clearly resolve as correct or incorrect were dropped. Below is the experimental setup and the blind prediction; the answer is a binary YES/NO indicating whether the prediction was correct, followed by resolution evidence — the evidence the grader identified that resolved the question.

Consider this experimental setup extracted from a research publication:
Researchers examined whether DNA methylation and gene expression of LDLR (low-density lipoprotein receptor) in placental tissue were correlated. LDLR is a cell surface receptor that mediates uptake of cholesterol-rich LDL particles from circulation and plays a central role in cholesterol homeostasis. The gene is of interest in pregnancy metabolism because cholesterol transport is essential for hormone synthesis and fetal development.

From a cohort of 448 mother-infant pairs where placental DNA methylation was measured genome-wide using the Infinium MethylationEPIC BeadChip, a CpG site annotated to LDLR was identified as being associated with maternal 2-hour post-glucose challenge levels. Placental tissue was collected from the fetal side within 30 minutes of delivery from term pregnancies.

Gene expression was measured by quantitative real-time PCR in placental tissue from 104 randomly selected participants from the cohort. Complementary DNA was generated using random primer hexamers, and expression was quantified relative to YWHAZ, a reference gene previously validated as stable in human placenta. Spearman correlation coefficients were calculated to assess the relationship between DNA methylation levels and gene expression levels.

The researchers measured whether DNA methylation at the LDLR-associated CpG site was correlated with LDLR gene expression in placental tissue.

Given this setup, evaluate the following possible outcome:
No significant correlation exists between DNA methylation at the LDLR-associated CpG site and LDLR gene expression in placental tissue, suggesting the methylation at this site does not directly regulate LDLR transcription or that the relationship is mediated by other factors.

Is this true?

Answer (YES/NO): NO